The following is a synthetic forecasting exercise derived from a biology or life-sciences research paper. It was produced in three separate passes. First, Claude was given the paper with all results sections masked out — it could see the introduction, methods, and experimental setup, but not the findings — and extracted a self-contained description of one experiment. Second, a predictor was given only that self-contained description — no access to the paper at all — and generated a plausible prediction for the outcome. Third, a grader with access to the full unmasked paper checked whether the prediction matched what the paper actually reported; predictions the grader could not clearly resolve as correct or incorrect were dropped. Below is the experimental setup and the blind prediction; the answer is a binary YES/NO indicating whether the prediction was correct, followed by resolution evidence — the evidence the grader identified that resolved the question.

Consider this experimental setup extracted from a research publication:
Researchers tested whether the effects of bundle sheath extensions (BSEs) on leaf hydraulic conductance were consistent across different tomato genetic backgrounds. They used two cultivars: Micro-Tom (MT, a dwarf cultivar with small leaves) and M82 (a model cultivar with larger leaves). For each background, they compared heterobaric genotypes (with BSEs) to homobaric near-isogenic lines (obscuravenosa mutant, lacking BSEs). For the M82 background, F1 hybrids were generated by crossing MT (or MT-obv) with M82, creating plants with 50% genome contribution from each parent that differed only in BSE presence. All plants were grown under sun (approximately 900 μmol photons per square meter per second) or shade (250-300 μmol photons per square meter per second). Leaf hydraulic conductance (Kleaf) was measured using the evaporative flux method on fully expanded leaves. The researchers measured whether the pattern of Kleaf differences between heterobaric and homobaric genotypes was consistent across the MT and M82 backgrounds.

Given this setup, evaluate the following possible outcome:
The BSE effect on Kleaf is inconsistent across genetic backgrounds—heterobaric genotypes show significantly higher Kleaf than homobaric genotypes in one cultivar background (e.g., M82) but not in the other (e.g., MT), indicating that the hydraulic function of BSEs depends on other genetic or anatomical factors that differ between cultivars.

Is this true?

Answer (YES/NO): NO